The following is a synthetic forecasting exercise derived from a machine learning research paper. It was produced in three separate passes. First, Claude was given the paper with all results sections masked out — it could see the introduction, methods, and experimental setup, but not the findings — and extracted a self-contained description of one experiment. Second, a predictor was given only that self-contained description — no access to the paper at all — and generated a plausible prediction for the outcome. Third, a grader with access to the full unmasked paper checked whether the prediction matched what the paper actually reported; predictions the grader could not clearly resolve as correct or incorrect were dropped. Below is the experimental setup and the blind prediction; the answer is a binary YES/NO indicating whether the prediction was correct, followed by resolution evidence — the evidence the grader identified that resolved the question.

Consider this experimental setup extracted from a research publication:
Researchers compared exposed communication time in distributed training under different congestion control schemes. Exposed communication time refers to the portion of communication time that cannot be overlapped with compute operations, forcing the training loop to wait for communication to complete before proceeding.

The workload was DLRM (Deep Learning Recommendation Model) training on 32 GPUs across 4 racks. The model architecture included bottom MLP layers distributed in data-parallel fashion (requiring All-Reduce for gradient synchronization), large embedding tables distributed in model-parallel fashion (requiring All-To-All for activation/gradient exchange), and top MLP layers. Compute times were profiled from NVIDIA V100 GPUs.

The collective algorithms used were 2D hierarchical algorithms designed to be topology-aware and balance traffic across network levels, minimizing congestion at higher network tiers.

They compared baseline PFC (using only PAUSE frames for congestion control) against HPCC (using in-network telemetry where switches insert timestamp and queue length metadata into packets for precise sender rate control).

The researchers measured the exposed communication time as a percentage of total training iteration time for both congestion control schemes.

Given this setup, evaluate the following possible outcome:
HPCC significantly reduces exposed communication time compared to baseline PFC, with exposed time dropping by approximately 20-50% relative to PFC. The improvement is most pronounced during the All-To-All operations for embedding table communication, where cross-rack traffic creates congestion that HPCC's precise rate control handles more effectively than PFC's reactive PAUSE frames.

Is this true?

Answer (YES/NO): NO